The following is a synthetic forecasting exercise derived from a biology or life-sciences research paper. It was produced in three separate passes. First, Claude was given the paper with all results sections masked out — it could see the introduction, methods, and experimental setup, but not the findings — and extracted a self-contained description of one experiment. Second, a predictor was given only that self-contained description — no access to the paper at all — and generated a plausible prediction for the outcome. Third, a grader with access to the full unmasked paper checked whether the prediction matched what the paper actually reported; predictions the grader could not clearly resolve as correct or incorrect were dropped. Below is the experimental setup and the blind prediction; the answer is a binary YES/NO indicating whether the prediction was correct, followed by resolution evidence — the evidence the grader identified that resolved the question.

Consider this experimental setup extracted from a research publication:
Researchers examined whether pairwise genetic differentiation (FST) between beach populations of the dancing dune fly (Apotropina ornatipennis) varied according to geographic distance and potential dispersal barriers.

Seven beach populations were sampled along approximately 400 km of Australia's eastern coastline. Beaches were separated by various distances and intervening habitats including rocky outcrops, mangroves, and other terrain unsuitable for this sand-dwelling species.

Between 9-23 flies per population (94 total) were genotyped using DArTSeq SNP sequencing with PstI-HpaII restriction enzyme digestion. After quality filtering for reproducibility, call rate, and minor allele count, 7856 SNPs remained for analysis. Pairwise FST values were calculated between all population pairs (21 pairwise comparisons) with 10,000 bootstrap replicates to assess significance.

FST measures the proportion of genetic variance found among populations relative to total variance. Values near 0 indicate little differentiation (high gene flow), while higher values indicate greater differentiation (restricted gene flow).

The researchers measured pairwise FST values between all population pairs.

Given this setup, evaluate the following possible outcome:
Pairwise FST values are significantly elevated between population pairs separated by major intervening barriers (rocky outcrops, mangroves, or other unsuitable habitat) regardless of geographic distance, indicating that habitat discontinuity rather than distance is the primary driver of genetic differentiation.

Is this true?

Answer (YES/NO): NO